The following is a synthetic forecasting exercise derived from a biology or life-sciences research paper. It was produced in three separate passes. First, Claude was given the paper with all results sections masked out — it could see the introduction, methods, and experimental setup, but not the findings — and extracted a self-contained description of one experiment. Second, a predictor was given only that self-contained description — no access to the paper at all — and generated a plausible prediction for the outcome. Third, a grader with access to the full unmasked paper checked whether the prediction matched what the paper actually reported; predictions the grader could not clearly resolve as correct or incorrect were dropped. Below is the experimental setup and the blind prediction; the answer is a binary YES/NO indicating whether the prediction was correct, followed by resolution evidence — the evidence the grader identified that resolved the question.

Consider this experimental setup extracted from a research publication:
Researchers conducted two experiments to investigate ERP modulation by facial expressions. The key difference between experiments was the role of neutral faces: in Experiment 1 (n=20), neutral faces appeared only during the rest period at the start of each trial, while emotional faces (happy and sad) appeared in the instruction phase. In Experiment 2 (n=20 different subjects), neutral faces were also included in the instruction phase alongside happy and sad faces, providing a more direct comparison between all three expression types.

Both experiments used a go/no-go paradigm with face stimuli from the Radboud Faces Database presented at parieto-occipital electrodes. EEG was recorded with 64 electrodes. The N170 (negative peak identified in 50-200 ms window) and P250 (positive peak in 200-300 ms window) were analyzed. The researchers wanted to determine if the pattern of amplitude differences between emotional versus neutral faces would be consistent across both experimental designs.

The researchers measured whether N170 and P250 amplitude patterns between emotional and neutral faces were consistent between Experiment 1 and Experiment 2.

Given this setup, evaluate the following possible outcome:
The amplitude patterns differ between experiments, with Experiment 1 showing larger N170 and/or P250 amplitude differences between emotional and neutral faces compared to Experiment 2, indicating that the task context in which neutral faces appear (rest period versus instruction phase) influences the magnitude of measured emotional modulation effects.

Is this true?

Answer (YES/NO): NO